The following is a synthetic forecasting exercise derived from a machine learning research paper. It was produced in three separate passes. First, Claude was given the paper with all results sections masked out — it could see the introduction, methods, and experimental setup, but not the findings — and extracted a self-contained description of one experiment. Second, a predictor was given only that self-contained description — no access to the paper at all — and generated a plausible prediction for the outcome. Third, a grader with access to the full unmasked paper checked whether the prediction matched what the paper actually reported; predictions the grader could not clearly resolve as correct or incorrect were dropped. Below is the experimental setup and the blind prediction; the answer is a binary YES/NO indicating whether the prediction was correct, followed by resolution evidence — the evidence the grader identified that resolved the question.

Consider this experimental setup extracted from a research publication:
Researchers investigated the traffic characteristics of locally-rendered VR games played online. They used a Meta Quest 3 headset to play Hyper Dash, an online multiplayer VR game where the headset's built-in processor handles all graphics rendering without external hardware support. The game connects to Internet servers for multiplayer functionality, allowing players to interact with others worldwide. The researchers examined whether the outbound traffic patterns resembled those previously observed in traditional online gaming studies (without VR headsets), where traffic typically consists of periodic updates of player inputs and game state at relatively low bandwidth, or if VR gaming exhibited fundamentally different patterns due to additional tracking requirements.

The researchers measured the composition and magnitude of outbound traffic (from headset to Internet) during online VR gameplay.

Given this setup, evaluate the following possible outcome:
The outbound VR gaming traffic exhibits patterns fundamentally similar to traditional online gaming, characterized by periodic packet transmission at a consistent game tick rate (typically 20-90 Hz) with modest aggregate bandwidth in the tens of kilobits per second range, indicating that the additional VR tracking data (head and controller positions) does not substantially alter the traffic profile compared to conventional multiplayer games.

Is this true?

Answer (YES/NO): NO